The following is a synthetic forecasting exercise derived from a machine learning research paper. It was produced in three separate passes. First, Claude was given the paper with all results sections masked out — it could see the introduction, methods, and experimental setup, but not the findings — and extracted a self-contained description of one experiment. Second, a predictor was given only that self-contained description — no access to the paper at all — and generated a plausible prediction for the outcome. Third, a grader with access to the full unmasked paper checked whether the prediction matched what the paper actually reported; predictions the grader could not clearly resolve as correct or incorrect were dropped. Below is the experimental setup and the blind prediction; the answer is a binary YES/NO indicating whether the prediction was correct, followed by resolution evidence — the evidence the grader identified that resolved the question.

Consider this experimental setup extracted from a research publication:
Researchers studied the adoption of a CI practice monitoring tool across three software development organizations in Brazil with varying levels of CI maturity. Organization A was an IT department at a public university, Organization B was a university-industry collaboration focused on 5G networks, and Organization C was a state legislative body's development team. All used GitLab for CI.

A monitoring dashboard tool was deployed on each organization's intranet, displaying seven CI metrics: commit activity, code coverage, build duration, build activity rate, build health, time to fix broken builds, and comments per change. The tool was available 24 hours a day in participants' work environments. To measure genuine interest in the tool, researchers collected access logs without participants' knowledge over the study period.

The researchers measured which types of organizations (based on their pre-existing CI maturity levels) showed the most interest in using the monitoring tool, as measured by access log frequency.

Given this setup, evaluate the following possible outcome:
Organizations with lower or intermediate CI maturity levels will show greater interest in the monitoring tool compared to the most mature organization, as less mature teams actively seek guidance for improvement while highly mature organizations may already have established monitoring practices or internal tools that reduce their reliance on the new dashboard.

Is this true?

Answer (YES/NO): NO